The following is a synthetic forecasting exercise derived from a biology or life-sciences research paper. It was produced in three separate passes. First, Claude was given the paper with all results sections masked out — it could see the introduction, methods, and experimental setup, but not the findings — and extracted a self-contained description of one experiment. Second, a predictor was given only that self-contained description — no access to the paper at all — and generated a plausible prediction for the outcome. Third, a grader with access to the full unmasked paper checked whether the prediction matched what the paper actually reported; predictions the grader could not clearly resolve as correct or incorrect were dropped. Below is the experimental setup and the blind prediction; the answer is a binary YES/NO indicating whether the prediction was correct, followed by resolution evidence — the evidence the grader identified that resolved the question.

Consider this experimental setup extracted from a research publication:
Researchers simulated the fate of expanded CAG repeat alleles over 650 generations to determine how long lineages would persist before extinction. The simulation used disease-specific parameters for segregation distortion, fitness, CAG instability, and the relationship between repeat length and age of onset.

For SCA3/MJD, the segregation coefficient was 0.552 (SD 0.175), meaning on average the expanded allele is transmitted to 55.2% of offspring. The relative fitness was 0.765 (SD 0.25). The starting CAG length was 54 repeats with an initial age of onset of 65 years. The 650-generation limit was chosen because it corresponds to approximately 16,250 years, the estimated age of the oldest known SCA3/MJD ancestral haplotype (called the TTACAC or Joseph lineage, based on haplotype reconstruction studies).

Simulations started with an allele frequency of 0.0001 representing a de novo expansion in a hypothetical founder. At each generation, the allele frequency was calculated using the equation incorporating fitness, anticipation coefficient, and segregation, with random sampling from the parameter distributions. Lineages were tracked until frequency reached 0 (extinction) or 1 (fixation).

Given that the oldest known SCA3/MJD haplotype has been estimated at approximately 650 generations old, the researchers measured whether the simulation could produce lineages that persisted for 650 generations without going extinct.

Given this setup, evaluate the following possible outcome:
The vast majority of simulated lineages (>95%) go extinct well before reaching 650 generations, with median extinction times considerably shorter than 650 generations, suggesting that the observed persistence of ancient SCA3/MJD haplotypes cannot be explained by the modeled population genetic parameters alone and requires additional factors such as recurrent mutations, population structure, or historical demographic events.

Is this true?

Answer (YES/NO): NO